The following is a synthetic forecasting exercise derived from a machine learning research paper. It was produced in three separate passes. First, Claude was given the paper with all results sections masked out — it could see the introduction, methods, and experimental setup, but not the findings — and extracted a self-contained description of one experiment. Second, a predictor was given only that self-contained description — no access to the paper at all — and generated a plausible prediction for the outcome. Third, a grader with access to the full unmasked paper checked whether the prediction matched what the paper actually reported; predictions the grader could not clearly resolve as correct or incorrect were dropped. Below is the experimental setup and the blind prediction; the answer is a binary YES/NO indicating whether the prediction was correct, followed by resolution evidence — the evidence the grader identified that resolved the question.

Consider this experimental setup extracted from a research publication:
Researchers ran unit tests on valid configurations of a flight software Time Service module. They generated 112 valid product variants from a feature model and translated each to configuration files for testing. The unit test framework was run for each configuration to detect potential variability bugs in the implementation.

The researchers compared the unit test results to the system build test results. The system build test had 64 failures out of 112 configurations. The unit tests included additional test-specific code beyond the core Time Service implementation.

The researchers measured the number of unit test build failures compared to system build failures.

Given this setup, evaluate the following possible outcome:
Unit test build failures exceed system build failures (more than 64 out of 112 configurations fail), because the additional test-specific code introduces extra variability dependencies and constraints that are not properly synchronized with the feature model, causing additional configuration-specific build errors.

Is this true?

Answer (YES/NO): YES